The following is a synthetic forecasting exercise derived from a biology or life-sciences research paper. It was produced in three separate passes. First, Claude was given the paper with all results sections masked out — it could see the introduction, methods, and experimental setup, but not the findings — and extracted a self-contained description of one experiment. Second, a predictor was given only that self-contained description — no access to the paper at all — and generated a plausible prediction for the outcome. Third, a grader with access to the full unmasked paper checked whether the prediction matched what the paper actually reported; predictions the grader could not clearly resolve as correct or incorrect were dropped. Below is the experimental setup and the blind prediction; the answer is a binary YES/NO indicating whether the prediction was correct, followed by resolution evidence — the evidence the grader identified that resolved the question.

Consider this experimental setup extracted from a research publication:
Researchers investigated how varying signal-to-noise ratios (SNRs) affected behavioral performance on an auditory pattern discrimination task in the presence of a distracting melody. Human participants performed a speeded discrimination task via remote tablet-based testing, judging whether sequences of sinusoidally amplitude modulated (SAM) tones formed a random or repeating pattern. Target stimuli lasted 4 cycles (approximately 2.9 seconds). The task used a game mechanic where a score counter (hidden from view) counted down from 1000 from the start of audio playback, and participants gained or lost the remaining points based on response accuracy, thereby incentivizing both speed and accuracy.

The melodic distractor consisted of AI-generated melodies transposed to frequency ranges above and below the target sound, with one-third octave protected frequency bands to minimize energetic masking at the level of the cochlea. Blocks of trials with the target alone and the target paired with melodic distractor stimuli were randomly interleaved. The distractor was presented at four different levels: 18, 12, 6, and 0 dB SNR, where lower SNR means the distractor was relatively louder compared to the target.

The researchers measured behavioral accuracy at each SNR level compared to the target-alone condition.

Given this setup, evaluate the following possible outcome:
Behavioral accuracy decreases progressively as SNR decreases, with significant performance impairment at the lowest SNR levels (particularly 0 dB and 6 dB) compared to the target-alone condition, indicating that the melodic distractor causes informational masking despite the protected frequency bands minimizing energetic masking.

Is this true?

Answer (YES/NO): YES